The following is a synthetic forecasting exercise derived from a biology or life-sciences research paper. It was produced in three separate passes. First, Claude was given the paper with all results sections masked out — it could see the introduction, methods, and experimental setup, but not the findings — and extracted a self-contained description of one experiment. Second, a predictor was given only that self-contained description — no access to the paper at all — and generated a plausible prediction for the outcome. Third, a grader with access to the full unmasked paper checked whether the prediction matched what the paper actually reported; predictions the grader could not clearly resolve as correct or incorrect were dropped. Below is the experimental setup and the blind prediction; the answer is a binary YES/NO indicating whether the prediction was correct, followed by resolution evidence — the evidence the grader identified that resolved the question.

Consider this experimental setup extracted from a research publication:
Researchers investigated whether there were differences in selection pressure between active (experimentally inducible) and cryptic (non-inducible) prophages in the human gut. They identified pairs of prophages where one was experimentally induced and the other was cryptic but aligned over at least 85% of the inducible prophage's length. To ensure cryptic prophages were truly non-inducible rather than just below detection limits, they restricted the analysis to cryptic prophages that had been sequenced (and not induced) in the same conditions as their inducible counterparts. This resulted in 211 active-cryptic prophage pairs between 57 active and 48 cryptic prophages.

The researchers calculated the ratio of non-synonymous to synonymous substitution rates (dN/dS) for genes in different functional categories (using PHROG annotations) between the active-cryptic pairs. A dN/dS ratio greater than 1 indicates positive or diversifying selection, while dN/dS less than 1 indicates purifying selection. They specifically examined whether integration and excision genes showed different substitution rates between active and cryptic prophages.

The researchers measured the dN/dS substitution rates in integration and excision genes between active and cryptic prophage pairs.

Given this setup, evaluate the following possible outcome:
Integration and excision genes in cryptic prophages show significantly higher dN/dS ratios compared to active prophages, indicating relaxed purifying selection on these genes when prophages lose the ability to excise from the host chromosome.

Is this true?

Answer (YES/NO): YES